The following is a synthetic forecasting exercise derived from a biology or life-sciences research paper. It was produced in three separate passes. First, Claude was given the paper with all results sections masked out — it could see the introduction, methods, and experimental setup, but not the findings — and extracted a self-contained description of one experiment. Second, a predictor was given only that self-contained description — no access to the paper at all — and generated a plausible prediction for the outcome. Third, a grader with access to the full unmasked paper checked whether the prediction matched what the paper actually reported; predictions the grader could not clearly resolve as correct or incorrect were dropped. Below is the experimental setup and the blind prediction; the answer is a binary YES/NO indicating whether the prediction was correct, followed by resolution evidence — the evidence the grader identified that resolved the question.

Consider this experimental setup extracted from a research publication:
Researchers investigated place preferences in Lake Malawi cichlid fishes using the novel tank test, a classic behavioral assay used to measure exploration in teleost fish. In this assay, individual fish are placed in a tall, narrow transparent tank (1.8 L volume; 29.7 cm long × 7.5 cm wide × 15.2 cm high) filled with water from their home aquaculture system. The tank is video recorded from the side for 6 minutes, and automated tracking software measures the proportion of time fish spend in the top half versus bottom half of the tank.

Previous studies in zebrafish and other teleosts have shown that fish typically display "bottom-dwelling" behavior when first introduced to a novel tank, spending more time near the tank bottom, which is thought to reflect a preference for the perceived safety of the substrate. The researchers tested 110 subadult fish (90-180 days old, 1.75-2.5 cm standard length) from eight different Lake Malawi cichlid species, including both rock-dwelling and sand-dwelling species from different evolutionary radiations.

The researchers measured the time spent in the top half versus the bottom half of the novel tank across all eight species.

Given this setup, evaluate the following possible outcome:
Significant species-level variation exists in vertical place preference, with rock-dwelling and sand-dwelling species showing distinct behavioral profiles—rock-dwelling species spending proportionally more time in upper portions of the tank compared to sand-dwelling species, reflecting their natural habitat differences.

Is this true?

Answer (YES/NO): NO